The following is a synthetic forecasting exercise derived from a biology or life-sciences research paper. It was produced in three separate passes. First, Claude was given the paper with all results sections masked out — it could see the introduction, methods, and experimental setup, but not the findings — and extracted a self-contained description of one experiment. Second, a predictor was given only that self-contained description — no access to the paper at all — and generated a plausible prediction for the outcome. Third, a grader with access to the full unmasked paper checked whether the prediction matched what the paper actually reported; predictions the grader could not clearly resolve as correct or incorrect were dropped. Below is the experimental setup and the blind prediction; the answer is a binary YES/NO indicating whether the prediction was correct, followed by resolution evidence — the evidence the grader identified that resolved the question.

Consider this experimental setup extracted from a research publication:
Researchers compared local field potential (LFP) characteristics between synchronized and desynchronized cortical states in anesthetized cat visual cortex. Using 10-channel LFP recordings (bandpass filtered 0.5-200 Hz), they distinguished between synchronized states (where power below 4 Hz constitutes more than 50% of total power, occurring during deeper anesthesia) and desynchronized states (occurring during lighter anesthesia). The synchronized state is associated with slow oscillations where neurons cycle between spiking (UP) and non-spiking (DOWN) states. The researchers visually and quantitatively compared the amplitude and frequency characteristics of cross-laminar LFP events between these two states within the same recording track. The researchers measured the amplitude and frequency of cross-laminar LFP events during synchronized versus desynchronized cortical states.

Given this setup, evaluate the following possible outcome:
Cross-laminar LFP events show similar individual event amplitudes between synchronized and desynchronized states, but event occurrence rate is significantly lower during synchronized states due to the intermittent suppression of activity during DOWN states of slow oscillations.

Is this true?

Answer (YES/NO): NO